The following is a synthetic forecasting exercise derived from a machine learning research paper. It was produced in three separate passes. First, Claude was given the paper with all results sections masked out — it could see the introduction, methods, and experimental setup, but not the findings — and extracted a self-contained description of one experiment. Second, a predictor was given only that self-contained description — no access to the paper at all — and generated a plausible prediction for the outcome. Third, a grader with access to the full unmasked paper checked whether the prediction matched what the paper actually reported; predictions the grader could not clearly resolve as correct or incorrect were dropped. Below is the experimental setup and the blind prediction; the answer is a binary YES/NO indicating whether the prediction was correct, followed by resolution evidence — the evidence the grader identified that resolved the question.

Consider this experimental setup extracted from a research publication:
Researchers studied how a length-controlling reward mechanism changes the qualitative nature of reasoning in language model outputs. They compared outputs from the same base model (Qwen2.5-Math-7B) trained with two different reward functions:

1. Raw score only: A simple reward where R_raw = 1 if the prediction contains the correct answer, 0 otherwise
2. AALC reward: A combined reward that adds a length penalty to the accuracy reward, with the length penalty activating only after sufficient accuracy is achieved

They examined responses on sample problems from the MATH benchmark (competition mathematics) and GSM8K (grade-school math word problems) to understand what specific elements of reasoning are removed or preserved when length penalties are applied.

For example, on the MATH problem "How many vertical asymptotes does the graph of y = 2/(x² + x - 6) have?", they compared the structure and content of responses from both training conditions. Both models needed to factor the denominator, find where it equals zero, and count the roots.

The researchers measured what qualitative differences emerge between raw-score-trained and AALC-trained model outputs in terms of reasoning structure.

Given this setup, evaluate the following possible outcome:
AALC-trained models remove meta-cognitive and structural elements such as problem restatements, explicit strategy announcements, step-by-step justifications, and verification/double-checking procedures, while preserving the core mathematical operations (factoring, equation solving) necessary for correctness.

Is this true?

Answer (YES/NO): YES